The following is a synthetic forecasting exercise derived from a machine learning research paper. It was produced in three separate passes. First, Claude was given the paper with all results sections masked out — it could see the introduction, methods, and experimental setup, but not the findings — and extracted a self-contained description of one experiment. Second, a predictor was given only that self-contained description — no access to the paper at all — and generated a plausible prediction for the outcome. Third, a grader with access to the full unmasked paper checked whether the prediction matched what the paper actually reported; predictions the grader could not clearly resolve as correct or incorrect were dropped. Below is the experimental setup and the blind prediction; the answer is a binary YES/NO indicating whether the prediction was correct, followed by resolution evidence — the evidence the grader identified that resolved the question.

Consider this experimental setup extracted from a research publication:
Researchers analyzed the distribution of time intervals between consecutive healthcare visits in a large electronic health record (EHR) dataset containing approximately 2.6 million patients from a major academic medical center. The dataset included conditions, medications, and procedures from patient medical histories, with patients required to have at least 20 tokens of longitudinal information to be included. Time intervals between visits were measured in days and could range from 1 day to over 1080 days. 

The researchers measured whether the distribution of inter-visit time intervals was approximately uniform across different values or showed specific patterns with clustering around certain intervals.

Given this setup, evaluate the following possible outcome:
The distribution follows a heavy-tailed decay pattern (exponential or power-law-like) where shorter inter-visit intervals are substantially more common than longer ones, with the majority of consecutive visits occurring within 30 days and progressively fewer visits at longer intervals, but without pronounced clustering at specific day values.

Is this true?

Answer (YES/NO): NO